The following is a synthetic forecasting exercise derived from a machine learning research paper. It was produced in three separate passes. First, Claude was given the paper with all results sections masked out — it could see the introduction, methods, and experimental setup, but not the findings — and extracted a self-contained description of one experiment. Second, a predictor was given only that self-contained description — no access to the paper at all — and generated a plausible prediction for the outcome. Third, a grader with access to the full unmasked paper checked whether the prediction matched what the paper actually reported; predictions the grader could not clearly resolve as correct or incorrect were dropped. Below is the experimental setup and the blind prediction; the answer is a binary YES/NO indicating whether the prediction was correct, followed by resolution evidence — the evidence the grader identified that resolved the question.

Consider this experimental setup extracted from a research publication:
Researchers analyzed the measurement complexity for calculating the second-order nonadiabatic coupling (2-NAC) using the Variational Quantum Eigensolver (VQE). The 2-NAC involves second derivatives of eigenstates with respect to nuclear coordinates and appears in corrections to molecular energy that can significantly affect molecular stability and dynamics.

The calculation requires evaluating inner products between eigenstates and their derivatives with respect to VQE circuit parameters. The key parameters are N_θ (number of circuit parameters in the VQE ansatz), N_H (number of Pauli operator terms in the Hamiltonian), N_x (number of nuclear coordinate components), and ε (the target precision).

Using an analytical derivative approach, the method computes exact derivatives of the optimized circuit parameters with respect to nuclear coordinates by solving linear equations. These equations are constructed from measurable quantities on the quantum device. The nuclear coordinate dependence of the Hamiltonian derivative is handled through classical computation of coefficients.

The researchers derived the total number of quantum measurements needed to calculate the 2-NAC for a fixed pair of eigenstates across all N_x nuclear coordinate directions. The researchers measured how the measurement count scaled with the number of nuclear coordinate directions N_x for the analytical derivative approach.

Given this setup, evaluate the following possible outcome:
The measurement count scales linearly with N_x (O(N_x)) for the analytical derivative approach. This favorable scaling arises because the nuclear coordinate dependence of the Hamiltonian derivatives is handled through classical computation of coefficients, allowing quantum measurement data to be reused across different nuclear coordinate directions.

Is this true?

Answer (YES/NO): NO